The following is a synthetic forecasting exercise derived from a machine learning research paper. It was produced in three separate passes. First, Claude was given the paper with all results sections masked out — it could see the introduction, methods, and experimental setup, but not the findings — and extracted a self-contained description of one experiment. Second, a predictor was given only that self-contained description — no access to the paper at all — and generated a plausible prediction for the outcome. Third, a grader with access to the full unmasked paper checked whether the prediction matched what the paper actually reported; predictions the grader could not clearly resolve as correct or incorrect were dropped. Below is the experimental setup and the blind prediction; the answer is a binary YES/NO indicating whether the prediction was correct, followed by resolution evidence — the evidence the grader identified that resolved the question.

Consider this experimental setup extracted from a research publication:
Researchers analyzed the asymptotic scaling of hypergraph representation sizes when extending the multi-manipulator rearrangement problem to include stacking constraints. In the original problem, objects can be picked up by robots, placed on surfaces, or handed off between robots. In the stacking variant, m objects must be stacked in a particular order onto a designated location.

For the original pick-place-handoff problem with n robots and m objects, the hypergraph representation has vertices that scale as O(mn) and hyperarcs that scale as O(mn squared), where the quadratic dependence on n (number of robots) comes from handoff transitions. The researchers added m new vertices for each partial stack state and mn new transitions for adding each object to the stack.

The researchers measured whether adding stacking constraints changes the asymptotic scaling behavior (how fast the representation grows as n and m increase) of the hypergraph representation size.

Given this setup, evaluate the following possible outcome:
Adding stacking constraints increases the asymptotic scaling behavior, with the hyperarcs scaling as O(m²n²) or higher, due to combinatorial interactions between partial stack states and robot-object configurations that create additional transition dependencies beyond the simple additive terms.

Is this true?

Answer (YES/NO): NO